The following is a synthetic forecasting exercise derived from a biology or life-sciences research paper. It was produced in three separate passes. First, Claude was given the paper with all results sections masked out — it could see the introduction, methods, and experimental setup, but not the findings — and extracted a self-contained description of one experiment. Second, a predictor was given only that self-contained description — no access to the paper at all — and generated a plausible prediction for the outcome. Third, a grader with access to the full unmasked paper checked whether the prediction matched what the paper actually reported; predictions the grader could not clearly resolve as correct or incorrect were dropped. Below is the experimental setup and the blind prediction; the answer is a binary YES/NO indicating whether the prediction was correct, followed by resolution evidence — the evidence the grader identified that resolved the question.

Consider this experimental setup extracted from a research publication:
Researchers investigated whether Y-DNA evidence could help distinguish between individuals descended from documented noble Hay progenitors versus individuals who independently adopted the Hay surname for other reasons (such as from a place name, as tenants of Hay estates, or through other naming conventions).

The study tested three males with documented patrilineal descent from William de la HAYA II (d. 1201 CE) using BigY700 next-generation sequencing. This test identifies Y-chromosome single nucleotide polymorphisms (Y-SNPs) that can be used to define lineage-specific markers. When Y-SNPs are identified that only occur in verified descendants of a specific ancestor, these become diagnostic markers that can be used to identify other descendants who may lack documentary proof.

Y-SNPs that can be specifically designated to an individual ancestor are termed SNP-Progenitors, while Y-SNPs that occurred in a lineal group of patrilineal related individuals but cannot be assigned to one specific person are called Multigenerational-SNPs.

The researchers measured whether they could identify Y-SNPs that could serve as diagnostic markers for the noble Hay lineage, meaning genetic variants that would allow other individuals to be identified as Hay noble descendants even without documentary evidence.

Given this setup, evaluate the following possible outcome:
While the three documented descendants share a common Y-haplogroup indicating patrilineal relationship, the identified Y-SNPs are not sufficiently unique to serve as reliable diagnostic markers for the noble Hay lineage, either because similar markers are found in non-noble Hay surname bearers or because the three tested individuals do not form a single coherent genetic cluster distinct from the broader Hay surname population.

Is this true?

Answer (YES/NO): NO